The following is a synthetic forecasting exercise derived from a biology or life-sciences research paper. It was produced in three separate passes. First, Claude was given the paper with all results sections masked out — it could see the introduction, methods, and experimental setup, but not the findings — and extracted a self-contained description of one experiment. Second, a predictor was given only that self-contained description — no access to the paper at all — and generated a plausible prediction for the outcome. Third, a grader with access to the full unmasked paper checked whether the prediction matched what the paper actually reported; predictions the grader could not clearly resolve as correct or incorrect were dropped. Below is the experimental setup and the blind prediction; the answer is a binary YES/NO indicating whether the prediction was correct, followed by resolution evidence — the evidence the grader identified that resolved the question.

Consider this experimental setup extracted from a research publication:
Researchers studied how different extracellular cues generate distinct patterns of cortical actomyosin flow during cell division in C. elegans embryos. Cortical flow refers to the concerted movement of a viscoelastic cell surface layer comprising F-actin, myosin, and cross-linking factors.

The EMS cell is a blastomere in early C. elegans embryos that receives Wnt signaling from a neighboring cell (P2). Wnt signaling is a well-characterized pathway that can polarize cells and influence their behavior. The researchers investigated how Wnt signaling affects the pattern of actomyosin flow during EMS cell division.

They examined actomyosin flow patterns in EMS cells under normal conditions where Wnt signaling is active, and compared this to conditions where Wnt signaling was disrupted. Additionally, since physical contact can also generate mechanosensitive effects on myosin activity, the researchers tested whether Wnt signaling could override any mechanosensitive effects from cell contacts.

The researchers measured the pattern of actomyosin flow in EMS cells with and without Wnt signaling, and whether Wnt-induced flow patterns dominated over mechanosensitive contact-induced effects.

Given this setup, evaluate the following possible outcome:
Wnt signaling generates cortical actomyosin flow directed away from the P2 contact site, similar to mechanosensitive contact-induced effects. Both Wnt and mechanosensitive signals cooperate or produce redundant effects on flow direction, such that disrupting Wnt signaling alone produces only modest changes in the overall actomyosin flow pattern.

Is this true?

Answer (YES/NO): NO